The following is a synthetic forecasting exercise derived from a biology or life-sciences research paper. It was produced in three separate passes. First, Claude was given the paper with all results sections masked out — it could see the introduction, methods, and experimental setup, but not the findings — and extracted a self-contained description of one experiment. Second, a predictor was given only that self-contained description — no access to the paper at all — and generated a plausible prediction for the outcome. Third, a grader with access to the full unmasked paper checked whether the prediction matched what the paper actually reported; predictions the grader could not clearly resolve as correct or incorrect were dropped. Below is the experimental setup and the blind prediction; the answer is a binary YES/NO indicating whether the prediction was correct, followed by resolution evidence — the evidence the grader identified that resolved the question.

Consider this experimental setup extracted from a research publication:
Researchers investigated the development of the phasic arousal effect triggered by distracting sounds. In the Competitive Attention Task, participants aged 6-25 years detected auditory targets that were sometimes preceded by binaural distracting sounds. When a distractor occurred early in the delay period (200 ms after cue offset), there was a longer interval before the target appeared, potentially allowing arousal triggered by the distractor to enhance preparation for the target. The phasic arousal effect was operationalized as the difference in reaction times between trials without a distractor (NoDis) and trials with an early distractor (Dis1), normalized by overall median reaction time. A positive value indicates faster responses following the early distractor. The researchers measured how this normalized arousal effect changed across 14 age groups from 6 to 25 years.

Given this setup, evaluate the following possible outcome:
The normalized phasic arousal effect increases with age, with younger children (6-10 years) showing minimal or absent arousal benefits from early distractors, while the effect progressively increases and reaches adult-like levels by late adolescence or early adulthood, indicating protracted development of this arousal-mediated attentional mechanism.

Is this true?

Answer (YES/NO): NO